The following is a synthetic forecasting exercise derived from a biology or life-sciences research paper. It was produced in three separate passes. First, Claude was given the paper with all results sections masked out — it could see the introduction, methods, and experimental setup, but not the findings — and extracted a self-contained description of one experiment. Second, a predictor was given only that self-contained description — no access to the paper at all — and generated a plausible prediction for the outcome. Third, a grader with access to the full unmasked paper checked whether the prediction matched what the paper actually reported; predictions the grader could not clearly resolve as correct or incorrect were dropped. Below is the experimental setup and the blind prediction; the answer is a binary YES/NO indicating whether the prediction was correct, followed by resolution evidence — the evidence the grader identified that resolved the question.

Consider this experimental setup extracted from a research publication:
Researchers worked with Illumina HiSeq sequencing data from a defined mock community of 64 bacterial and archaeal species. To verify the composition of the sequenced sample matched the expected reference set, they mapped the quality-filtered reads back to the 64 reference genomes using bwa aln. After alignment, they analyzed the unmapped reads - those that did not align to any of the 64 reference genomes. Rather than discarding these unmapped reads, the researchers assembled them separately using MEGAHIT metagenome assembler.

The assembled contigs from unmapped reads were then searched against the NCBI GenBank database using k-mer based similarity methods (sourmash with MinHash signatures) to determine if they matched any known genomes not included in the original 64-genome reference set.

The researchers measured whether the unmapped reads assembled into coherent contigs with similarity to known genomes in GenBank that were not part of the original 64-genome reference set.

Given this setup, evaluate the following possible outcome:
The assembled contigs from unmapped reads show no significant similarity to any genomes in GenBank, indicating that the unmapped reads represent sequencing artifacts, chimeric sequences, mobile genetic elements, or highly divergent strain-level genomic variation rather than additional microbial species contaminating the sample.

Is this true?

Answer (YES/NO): NO